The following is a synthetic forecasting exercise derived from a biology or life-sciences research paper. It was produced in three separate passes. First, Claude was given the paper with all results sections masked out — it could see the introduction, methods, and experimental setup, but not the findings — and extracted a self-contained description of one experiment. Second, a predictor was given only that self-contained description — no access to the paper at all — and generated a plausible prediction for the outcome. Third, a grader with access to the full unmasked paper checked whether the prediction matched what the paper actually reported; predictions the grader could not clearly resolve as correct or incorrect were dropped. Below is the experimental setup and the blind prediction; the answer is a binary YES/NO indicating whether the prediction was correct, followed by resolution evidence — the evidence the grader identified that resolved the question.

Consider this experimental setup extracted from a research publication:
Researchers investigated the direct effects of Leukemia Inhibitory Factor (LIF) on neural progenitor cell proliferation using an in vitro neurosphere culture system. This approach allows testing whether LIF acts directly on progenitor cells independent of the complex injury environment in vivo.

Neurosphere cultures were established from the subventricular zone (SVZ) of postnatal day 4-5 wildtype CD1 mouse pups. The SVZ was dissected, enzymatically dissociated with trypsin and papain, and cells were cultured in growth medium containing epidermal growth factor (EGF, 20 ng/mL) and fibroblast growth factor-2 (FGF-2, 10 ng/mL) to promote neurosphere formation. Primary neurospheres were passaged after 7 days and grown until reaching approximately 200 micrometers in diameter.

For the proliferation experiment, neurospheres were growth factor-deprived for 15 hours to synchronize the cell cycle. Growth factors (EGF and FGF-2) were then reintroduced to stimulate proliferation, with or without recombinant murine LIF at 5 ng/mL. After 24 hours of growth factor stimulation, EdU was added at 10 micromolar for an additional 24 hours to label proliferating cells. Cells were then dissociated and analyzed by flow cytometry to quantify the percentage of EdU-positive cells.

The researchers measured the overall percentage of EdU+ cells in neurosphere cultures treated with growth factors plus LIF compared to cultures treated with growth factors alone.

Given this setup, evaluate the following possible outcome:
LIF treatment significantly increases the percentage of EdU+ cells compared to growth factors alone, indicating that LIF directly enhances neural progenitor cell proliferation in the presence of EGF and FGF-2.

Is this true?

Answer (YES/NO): NO